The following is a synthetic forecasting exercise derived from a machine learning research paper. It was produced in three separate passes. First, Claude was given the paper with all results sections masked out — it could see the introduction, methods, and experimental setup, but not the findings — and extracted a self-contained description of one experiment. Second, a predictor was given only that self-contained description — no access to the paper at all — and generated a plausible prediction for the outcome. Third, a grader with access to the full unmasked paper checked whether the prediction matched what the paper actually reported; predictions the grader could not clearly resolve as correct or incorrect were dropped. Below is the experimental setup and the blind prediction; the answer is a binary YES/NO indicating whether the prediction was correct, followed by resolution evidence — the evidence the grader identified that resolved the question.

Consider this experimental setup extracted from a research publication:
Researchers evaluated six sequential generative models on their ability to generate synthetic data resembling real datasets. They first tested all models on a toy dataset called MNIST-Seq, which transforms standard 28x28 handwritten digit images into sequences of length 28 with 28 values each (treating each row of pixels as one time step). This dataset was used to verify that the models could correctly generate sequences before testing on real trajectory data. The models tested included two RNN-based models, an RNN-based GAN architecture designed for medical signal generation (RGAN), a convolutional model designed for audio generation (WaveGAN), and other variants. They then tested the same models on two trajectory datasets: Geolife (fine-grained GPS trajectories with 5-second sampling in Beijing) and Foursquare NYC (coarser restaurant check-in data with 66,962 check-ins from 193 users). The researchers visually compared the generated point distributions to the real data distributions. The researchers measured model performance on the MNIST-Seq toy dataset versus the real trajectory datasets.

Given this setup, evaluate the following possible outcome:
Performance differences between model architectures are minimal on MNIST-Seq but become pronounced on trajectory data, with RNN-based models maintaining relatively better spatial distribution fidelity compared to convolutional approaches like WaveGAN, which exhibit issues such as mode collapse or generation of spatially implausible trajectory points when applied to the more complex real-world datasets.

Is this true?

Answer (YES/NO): NO